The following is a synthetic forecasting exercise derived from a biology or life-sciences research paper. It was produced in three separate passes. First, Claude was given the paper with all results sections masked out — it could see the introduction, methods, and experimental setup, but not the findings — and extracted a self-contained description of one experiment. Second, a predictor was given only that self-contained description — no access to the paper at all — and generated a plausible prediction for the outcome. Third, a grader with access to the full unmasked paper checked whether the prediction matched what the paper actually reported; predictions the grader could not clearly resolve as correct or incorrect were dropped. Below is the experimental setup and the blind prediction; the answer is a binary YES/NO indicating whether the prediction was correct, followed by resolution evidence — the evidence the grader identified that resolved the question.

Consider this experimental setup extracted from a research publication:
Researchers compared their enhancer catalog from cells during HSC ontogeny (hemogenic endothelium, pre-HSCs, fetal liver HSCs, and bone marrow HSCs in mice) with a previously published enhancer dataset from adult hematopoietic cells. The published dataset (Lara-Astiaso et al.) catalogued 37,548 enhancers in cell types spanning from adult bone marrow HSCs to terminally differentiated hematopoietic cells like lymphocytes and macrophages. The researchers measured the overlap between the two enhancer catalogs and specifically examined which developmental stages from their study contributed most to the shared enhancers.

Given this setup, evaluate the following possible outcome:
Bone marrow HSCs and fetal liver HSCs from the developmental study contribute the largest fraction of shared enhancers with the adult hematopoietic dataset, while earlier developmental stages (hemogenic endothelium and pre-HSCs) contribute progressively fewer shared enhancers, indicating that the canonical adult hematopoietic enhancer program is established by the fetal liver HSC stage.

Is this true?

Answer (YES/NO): NO